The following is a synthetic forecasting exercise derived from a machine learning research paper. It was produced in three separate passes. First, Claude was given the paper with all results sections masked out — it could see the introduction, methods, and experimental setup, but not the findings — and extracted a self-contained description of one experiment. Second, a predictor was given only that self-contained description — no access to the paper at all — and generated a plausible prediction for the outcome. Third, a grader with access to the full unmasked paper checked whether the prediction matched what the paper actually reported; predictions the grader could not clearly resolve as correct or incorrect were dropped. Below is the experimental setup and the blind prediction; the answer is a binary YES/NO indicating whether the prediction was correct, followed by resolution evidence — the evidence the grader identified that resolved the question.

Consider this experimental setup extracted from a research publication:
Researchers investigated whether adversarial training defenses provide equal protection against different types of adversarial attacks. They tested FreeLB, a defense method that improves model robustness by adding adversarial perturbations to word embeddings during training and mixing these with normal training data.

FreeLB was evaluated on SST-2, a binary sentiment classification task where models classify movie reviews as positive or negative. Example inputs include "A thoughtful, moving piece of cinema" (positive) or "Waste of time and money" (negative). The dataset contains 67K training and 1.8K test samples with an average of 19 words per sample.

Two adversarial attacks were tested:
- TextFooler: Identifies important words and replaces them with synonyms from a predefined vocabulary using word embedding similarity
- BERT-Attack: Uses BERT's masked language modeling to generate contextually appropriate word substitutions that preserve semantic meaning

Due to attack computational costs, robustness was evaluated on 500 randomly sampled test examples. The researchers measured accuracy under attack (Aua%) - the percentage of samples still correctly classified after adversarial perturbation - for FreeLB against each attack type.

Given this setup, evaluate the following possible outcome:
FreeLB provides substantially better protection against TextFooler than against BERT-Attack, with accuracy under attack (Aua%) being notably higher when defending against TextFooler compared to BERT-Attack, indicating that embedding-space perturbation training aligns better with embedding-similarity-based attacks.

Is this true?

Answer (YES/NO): YES